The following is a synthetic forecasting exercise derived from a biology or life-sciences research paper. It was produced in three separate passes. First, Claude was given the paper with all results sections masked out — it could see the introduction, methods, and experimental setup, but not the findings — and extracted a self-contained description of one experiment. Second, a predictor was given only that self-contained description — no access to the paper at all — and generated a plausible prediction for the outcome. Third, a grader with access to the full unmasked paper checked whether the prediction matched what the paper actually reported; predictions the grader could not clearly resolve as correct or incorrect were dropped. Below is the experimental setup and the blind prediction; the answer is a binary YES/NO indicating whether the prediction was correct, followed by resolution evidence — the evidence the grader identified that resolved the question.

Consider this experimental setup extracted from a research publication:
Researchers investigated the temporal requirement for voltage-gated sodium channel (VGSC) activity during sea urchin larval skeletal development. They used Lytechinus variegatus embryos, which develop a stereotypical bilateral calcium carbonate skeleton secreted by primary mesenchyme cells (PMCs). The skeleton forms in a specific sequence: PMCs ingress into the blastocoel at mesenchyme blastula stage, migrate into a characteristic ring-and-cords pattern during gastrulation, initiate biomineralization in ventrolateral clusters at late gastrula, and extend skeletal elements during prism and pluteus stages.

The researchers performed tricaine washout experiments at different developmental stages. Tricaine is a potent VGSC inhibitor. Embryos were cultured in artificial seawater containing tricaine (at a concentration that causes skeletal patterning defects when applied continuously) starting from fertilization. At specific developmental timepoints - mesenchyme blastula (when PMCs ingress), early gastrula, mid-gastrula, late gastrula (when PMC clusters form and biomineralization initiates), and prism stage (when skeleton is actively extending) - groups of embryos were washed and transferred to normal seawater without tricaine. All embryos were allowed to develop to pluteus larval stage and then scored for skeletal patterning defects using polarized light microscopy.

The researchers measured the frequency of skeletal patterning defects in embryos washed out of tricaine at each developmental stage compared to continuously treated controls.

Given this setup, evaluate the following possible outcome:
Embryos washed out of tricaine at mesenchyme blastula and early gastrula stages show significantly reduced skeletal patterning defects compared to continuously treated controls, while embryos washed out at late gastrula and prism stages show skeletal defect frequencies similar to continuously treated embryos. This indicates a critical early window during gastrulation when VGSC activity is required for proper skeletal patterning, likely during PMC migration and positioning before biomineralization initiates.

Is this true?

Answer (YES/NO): YES